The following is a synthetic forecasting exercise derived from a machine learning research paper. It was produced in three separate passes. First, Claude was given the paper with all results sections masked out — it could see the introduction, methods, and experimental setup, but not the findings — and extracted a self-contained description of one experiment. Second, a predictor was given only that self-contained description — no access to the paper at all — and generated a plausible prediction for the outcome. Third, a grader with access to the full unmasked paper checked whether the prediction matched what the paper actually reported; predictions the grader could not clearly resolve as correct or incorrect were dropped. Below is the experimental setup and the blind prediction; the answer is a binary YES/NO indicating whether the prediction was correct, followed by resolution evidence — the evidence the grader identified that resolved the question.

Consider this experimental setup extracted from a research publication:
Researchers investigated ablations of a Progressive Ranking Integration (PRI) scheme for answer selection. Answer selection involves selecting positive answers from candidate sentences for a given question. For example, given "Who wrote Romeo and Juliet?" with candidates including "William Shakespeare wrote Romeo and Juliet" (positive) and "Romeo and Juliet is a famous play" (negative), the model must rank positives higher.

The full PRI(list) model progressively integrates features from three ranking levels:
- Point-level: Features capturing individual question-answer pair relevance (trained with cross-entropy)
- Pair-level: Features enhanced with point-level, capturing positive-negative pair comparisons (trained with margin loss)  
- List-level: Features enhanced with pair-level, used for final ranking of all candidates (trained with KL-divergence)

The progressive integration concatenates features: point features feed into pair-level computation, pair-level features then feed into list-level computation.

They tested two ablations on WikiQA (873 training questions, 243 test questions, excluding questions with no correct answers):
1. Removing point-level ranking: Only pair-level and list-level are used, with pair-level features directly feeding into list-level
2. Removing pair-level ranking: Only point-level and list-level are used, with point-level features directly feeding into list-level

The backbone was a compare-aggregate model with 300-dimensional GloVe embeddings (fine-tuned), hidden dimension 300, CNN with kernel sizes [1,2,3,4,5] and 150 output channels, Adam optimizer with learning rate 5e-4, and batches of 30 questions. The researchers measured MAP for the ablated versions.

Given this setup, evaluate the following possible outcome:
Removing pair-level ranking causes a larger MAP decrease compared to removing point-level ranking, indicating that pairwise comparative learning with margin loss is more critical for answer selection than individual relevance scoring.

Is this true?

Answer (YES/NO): NO